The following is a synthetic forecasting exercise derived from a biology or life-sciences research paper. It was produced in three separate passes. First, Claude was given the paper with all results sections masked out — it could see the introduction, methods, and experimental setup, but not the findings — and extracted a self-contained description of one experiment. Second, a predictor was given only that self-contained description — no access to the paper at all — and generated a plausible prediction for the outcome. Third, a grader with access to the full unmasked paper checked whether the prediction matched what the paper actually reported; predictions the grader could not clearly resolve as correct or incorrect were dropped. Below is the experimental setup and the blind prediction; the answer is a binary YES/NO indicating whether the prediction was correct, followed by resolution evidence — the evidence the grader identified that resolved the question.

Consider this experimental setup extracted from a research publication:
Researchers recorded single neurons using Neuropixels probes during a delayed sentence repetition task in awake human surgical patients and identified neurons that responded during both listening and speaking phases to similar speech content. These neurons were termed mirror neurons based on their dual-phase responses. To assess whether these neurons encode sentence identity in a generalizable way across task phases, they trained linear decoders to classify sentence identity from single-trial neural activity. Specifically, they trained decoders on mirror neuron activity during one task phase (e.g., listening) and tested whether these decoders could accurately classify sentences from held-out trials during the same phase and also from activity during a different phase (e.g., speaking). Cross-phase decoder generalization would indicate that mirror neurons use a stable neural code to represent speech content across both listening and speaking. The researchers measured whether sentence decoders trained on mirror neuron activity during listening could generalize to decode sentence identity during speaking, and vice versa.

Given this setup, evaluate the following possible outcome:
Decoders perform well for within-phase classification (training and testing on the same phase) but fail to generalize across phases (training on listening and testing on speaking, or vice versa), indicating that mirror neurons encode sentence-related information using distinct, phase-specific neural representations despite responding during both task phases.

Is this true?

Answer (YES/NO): NO